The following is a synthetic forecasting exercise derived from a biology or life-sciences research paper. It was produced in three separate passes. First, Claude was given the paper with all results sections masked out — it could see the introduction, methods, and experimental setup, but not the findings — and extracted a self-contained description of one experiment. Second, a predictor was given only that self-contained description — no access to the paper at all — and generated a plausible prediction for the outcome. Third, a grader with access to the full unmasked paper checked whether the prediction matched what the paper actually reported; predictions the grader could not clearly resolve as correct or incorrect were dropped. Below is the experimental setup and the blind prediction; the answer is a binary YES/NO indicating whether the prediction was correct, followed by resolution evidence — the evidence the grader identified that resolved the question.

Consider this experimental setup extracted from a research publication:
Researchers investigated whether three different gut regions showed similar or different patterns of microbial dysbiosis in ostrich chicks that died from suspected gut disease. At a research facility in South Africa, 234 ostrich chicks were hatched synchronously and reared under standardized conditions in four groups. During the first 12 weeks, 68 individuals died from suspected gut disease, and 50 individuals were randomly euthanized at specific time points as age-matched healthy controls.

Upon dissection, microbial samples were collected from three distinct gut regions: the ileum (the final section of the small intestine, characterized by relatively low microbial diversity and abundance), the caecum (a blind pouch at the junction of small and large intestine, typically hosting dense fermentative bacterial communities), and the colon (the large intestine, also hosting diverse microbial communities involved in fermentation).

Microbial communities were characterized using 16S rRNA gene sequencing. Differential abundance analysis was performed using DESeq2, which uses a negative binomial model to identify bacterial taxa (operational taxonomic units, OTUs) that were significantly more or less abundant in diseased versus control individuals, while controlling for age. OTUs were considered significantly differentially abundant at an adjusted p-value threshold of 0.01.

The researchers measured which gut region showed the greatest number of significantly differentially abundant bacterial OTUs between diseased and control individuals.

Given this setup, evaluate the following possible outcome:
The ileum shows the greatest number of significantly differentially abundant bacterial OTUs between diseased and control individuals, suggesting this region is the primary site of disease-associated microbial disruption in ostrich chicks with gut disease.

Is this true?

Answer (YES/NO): NO